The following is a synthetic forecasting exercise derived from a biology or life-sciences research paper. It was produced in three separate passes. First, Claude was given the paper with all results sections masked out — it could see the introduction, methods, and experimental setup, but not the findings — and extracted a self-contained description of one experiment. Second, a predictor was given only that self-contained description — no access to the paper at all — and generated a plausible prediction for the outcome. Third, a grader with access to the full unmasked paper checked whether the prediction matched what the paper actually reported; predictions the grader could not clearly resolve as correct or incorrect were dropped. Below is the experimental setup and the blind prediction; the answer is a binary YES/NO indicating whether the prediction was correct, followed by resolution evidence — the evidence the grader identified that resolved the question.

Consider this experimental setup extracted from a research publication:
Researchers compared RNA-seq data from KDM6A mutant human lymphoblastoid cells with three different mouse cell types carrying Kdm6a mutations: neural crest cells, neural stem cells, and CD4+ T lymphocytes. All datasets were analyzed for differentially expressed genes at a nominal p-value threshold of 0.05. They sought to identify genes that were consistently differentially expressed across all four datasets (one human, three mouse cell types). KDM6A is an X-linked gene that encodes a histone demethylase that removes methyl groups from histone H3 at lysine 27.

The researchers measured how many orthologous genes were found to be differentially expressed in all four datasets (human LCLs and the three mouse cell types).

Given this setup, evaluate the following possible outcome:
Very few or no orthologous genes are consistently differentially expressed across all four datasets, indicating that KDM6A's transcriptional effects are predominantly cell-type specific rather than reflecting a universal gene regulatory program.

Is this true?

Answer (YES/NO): NO